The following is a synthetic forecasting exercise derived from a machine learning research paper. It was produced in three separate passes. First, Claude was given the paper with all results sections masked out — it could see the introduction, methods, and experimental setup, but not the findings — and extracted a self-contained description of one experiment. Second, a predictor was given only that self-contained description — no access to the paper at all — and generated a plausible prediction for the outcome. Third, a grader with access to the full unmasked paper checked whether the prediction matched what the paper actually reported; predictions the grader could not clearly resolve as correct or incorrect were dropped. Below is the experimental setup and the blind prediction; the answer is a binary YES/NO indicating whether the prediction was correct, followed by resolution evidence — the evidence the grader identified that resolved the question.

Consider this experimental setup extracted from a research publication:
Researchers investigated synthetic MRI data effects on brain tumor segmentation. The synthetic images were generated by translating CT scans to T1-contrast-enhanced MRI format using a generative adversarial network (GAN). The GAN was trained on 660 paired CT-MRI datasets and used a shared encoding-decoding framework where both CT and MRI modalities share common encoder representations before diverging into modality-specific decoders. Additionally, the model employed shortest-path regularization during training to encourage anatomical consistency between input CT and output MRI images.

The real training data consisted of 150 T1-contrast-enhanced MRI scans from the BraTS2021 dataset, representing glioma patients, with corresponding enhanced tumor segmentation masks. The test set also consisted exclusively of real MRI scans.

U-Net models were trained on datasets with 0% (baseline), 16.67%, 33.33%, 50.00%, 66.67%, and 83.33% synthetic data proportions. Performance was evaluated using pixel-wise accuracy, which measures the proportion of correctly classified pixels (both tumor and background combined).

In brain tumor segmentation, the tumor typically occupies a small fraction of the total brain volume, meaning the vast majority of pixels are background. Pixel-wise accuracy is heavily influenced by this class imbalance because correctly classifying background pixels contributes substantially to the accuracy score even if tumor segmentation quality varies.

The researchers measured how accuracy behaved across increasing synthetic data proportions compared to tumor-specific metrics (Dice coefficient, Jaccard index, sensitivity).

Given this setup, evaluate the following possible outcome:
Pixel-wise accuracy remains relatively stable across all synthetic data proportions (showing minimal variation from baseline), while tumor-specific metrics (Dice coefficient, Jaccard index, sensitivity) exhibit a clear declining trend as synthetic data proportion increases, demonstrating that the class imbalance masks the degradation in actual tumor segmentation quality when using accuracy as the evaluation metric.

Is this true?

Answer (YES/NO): YES